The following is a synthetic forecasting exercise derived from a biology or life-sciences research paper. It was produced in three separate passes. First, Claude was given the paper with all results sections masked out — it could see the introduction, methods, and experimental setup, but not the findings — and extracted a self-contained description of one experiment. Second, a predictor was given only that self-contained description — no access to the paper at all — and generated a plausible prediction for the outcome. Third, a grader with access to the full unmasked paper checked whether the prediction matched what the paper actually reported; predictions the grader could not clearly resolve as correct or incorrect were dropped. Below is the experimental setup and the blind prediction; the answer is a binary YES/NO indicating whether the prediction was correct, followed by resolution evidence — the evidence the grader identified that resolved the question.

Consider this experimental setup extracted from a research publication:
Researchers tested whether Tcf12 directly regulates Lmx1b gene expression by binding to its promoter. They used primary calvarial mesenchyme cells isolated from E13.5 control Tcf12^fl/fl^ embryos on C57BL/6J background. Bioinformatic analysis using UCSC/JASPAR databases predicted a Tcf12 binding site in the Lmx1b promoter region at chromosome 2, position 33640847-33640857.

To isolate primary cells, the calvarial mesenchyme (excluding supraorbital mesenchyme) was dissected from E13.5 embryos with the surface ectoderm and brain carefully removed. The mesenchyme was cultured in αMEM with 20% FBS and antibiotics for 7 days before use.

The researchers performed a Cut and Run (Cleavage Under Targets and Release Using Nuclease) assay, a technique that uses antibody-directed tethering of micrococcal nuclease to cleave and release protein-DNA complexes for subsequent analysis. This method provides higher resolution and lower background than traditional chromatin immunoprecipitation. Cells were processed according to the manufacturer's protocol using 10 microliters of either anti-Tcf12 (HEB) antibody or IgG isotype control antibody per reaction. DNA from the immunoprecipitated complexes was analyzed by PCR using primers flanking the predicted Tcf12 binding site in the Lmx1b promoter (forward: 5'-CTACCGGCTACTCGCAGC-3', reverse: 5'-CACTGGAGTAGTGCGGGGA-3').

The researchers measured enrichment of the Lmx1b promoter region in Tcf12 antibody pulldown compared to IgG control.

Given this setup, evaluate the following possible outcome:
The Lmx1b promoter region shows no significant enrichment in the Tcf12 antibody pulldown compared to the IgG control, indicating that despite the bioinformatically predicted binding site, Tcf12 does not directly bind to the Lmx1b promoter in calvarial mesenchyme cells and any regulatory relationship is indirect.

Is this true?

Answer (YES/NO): NO